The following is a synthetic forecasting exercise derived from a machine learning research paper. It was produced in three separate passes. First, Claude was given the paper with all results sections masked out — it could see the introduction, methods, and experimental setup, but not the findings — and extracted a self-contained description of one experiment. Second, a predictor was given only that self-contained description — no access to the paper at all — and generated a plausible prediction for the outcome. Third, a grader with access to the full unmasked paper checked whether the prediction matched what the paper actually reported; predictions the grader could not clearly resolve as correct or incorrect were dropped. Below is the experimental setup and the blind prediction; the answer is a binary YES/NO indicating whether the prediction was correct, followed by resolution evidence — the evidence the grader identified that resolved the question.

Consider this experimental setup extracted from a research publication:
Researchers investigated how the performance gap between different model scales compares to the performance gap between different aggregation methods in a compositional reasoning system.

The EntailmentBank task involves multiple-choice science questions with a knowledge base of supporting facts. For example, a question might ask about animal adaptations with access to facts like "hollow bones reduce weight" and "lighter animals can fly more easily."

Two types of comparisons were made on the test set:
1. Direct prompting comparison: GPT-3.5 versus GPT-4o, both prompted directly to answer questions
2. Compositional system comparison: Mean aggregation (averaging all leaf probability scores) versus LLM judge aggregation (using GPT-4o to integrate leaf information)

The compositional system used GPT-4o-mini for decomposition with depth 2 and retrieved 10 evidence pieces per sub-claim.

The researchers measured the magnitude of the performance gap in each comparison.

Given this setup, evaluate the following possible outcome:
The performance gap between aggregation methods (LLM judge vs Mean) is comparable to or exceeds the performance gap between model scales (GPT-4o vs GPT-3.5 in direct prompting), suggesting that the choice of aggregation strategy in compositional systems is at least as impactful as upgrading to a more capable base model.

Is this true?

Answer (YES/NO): YES